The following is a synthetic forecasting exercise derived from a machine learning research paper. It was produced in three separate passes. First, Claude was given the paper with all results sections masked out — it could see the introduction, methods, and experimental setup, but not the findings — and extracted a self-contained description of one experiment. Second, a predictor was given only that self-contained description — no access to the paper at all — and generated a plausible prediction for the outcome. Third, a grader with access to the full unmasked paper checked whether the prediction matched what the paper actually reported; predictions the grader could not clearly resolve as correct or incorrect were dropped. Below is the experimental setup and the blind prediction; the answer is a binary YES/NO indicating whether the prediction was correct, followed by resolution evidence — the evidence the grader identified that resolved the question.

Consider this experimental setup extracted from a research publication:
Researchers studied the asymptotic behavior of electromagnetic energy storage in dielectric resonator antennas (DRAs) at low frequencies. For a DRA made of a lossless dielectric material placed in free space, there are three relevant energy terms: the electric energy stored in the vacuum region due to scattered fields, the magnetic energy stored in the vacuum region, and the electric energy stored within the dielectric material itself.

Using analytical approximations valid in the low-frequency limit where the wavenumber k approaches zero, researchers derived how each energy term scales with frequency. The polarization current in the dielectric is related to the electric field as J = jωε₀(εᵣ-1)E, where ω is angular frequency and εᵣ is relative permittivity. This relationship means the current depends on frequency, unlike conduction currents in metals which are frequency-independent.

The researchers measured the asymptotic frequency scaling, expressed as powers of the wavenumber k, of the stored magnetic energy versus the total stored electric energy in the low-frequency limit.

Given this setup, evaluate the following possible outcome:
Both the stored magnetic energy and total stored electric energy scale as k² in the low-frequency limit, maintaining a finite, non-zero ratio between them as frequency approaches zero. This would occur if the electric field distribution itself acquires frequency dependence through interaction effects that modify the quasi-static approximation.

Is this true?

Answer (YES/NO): NO